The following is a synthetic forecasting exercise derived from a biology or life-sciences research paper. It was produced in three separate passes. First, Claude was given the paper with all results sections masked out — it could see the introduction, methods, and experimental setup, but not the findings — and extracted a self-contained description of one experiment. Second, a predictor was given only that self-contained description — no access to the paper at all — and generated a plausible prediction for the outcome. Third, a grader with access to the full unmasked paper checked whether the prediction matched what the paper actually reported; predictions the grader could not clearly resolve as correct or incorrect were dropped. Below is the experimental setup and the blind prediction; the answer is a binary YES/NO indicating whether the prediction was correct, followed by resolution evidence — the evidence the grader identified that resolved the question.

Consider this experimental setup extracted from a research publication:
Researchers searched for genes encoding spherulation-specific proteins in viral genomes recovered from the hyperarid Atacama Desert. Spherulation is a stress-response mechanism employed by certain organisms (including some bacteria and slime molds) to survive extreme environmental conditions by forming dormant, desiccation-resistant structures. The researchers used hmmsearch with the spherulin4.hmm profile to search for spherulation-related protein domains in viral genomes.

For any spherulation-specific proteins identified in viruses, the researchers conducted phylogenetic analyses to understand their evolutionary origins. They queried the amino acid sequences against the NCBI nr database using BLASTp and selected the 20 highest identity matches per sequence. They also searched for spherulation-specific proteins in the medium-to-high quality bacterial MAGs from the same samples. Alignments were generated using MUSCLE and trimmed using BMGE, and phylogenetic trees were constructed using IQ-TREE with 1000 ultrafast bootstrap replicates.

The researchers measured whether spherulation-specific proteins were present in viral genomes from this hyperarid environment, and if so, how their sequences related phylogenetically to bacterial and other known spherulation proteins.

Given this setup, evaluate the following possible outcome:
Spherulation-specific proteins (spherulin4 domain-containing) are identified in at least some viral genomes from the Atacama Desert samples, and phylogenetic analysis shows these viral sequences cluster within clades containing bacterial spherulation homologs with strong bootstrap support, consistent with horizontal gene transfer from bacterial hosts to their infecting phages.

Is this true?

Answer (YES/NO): NO